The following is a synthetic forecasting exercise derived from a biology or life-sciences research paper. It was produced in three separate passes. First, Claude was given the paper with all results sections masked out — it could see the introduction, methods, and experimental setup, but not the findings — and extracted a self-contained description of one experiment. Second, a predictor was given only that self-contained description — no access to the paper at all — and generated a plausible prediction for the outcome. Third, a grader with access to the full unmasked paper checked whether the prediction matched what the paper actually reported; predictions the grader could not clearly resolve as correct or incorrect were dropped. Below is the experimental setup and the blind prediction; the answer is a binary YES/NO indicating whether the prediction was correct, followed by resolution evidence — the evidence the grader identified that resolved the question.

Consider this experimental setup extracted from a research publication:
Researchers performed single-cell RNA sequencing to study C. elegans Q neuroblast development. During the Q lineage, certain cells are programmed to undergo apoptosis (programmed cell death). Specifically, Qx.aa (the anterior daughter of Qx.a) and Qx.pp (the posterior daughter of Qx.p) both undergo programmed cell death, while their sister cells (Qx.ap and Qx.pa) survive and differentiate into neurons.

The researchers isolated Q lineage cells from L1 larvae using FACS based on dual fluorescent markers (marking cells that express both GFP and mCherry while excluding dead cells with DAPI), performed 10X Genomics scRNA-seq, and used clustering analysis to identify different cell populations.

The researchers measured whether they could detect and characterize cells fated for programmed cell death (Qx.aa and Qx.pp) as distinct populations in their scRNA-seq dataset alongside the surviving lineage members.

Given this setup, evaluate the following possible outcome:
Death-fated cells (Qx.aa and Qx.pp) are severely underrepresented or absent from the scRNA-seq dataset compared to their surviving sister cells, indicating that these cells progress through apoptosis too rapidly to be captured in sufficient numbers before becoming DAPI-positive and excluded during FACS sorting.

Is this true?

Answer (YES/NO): NO